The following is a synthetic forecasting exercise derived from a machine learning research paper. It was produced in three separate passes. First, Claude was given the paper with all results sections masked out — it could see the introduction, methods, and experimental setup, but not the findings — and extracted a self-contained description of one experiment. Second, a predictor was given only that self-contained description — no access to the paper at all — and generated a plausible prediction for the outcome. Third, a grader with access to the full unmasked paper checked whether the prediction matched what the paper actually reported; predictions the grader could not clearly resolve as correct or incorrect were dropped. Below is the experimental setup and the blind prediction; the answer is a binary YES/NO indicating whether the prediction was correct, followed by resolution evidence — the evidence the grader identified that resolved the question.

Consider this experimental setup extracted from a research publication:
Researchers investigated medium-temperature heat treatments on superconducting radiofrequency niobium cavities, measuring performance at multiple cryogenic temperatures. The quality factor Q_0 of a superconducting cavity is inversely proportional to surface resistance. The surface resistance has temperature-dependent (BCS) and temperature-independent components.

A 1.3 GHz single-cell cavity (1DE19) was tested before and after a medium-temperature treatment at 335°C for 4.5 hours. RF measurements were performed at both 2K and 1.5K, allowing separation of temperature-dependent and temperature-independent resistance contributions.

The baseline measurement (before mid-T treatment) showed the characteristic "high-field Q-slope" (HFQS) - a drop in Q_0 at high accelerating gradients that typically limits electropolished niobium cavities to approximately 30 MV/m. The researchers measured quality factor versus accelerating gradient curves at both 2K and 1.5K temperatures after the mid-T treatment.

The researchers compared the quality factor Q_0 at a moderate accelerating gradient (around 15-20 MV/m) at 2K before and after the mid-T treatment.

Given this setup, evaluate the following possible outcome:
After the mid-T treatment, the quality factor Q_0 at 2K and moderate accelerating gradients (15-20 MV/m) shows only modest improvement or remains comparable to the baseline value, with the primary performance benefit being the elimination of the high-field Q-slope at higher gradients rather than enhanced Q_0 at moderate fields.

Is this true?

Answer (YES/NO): NO